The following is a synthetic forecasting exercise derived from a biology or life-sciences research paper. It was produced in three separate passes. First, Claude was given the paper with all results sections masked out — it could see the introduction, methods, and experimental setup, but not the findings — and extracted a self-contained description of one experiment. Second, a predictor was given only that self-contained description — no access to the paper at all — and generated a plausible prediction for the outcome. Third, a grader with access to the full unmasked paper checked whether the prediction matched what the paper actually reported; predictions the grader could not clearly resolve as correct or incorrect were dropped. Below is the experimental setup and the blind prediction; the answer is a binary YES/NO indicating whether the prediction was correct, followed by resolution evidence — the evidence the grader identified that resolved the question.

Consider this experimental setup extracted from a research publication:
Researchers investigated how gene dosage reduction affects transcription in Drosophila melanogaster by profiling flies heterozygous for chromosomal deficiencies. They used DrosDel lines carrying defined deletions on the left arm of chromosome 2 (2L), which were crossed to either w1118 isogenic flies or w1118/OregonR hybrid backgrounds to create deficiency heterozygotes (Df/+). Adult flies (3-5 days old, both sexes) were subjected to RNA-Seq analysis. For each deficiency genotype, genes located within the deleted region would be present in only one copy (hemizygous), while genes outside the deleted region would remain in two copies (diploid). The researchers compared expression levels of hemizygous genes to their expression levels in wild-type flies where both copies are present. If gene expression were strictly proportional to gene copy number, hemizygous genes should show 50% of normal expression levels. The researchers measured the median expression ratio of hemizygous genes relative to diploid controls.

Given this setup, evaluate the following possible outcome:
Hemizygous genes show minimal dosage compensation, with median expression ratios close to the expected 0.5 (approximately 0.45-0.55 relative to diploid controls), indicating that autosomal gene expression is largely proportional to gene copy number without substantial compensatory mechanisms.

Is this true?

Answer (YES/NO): YES